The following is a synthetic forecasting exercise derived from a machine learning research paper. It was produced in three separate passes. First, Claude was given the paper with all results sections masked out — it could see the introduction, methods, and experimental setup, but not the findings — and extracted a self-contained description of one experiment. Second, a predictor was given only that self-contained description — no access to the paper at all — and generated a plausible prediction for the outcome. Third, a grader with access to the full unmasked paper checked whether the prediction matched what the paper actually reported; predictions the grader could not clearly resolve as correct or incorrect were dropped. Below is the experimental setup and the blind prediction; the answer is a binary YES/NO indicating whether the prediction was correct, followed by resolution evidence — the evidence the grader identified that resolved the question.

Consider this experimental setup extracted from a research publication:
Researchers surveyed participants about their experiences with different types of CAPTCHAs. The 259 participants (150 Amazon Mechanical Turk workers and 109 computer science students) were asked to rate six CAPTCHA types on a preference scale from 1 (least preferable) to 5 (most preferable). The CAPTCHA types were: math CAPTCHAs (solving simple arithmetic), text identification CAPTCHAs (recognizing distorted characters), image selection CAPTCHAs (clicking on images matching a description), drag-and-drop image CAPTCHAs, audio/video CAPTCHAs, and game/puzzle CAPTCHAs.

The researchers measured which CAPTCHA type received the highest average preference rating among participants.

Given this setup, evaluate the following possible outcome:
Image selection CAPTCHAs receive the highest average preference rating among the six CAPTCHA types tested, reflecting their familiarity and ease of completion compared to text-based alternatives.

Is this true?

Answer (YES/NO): NO